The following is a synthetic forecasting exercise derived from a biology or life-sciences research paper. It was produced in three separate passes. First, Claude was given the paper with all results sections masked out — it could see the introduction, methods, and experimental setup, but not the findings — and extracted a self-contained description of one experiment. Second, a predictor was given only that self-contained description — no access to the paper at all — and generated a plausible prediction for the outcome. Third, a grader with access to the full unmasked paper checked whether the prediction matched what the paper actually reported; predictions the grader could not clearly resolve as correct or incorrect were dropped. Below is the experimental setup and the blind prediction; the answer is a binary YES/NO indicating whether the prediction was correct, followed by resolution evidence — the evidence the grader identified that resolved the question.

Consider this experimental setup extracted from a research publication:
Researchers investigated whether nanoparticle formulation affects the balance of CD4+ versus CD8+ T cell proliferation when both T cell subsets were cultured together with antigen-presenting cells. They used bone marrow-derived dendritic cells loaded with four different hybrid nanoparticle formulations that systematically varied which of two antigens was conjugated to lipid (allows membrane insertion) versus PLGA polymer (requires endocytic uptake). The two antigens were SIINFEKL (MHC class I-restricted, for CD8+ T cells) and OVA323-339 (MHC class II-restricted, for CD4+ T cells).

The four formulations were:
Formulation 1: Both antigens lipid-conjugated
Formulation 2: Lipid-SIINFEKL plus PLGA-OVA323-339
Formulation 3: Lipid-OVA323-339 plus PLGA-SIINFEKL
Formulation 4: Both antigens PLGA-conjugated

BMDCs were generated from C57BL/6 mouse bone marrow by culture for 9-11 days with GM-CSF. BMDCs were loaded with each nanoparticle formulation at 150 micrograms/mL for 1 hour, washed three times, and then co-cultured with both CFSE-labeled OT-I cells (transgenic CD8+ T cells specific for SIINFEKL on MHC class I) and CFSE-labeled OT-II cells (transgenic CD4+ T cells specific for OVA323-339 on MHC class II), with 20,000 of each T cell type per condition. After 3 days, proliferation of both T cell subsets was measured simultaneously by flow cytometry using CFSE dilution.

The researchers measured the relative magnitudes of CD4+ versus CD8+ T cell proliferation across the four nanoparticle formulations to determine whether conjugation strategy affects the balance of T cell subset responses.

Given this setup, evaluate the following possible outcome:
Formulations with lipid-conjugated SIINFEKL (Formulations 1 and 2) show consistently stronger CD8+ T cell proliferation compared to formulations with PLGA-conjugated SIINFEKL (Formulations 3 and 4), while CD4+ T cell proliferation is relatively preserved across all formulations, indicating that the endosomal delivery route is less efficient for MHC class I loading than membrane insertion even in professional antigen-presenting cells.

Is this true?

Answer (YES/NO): NO